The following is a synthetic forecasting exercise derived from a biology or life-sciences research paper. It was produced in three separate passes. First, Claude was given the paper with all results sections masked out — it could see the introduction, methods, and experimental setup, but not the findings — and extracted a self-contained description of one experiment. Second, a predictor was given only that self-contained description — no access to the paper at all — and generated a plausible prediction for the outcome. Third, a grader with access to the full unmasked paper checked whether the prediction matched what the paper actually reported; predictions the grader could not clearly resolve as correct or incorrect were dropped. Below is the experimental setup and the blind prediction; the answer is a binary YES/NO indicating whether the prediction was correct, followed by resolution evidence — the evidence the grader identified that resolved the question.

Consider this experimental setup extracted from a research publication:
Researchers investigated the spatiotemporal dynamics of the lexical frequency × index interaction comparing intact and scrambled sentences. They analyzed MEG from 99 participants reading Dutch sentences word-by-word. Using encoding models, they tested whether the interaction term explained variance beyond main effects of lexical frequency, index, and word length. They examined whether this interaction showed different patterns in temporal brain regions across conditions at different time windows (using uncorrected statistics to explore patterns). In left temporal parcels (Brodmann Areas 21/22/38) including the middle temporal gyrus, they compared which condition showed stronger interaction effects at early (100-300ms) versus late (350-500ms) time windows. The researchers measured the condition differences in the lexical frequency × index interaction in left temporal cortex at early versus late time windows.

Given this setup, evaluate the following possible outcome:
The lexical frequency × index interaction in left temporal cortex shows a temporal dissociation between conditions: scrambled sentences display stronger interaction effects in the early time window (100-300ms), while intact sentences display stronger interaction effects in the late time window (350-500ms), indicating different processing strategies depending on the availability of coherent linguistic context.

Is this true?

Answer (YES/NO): YES